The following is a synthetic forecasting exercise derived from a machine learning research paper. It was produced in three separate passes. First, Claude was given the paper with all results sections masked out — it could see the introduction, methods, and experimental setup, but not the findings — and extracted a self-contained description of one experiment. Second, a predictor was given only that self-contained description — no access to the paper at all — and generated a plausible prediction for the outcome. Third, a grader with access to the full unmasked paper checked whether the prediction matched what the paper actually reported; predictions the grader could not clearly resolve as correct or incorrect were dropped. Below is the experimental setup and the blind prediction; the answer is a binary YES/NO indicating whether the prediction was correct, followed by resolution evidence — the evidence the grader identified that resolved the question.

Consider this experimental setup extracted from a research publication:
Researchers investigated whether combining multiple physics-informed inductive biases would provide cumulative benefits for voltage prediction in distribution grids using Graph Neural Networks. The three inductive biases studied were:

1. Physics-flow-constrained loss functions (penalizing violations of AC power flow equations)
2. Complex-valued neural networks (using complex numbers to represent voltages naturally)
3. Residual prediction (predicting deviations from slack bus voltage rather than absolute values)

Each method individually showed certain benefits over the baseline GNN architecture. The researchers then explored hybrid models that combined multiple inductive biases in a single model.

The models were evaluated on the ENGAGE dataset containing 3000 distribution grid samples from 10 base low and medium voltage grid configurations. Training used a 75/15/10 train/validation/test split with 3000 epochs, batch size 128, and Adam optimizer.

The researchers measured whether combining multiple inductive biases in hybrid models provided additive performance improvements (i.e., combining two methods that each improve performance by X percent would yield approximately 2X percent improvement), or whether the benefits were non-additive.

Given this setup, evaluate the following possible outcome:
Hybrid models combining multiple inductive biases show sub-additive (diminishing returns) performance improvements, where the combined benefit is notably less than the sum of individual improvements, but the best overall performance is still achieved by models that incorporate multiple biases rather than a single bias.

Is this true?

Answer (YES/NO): NO